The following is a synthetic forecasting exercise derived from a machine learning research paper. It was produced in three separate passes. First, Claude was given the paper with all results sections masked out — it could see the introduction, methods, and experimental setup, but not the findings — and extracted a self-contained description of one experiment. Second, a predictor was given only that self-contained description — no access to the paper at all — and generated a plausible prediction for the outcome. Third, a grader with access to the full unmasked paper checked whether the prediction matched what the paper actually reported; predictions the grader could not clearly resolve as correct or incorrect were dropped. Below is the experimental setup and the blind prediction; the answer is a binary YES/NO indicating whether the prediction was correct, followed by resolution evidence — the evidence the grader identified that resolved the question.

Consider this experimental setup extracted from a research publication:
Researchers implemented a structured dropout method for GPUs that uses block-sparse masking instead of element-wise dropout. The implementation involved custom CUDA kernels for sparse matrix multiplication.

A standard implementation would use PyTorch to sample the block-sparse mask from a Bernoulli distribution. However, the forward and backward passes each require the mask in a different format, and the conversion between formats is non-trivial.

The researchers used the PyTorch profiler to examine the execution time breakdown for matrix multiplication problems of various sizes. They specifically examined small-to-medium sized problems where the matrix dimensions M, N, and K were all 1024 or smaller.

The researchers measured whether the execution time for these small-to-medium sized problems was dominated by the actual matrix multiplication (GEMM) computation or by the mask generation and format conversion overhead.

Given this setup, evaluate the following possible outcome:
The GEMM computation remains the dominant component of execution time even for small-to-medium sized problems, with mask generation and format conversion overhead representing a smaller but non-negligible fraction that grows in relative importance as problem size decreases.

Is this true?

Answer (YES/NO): NO